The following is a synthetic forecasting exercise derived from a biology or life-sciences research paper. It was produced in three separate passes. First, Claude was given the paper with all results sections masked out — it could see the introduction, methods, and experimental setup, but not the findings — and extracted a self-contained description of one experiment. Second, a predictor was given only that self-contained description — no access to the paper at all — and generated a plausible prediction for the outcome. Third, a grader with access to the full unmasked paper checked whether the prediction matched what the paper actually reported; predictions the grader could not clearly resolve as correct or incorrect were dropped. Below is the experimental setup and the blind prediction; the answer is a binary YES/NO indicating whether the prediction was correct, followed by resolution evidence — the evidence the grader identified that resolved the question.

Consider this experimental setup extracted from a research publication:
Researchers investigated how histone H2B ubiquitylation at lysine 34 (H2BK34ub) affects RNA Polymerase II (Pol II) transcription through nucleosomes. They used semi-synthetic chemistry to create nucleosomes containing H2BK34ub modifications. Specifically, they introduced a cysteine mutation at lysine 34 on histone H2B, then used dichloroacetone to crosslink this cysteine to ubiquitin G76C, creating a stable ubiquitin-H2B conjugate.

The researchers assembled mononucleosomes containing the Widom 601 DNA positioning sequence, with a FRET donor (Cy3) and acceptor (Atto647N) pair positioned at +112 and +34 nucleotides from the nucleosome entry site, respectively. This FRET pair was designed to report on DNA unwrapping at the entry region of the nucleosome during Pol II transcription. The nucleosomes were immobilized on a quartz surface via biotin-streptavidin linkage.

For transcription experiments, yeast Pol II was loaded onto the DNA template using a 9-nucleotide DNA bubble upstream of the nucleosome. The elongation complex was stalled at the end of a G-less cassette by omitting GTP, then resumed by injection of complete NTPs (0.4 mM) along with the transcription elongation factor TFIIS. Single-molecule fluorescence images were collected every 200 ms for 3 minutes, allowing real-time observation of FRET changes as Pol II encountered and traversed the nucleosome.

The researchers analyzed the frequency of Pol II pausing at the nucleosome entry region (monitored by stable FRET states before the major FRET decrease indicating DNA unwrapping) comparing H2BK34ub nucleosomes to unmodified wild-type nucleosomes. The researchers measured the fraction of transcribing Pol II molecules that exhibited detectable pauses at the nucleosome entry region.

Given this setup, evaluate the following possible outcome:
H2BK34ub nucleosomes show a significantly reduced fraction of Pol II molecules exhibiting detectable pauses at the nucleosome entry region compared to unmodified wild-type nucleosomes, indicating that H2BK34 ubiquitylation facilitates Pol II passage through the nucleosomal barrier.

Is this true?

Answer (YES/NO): YES